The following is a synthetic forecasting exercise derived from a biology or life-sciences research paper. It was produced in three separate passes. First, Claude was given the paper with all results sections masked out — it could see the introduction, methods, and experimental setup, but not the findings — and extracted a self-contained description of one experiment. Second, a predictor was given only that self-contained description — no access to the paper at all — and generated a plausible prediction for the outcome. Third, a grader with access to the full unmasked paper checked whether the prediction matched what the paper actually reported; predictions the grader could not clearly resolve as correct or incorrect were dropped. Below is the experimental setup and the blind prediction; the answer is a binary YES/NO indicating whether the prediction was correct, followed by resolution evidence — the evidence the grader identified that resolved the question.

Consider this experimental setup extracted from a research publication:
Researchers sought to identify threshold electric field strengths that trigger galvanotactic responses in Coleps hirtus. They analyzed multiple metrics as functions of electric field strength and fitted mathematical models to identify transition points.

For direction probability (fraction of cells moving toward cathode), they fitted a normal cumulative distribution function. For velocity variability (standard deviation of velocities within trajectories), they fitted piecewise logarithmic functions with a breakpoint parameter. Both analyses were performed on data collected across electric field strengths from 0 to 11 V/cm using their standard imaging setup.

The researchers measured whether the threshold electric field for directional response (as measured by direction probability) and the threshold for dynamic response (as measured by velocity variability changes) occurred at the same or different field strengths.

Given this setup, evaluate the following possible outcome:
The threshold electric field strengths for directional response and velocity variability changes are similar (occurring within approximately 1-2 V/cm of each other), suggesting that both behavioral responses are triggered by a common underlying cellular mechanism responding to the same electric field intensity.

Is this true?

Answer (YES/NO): NO